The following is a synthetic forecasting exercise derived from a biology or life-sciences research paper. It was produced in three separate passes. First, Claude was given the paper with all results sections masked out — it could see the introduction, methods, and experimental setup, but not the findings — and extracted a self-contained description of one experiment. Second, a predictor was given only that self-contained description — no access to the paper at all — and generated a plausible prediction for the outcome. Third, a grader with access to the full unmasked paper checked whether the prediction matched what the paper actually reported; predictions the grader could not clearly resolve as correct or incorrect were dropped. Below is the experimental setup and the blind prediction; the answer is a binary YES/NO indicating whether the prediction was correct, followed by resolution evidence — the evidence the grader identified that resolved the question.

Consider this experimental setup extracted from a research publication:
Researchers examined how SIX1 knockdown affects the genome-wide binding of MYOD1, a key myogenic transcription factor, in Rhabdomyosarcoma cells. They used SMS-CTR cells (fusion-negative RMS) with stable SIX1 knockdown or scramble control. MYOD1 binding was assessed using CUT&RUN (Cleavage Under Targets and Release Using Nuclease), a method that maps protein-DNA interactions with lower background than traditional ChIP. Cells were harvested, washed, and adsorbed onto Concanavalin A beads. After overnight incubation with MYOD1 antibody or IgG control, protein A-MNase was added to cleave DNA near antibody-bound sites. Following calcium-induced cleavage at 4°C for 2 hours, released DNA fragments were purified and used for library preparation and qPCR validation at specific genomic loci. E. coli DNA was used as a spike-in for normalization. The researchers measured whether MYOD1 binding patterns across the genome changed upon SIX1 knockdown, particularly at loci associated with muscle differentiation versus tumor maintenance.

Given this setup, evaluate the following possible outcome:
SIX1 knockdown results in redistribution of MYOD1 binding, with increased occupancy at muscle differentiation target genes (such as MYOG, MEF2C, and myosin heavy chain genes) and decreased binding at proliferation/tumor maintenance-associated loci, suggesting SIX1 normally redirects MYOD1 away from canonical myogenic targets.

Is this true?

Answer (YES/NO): YES